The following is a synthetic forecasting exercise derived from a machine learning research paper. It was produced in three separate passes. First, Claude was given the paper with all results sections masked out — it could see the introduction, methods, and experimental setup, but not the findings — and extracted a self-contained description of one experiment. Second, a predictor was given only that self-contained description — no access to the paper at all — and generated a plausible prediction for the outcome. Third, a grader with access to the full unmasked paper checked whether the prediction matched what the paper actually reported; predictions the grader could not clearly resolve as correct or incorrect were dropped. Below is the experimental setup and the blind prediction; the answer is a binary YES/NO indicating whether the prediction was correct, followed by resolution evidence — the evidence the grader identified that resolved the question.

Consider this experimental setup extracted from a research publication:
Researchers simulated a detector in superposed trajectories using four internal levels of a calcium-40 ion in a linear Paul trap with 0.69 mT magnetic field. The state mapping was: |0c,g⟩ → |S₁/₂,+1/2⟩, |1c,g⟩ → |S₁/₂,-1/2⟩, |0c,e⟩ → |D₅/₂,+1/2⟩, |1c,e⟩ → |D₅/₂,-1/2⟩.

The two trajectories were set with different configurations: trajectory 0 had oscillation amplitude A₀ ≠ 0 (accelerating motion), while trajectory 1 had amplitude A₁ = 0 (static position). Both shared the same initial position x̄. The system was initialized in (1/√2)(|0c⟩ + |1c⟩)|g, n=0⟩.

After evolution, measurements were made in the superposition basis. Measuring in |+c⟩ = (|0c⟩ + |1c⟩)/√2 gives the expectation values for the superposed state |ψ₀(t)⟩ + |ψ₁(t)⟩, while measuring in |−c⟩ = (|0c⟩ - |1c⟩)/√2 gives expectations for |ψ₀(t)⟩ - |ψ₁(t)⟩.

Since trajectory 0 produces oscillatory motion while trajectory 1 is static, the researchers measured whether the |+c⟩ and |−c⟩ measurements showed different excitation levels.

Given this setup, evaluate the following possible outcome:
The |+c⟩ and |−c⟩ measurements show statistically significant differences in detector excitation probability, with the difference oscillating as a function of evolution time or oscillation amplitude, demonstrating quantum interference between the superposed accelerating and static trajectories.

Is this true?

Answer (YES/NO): YES